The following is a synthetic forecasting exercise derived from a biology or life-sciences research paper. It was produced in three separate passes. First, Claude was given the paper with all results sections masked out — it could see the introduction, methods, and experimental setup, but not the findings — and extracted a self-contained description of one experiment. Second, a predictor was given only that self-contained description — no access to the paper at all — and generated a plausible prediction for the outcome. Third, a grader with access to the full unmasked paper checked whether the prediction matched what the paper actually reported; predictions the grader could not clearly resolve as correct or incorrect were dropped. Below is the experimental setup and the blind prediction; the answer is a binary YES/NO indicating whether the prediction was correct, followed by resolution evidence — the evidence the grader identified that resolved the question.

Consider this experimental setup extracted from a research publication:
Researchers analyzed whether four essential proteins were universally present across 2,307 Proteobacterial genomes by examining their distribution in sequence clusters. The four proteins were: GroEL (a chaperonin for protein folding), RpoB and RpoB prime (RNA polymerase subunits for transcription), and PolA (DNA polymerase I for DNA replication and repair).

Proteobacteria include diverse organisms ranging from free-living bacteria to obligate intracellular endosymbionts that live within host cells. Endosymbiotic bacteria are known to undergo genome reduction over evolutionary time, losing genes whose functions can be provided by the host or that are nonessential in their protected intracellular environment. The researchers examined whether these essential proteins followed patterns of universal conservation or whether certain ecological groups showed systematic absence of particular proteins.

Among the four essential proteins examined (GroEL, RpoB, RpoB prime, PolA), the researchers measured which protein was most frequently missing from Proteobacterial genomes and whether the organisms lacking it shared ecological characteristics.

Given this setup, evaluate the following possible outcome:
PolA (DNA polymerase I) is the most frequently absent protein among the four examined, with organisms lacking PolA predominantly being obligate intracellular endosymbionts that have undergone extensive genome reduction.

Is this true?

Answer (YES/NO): YES